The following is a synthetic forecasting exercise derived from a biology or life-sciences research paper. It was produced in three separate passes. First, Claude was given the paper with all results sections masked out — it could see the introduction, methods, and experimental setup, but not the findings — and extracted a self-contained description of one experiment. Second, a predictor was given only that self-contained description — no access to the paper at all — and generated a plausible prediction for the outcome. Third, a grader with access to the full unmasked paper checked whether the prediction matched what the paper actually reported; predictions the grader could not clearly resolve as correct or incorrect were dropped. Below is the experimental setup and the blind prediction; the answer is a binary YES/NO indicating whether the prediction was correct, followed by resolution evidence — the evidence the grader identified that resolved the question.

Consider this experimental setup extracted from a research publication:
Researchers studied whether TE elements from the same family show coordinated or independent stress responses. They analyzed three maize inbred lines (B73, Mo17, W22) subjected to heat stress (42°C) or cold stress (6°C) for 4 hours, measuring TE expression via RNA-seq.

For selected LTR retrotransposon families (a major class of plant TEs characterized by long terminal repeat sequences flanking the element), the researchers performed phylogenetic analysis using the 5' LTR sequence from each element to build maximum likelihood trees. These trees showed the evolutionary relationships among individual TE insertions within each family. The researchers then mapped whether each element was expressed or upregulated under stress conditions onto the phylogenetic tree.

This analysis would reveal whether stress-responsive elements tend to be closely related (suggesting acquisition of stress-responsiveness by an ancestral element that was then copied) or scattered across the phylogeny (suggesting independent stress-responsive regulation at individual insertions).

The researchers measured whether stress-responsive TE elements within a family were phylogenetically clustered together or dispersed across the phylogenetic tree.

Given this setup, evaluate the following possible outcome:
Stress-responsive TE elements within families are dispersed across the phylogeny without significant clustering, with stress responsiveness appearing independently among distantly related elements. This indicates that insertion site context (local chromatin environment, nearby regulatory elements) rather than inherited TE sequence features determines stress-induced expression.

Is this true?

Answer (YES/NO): YES